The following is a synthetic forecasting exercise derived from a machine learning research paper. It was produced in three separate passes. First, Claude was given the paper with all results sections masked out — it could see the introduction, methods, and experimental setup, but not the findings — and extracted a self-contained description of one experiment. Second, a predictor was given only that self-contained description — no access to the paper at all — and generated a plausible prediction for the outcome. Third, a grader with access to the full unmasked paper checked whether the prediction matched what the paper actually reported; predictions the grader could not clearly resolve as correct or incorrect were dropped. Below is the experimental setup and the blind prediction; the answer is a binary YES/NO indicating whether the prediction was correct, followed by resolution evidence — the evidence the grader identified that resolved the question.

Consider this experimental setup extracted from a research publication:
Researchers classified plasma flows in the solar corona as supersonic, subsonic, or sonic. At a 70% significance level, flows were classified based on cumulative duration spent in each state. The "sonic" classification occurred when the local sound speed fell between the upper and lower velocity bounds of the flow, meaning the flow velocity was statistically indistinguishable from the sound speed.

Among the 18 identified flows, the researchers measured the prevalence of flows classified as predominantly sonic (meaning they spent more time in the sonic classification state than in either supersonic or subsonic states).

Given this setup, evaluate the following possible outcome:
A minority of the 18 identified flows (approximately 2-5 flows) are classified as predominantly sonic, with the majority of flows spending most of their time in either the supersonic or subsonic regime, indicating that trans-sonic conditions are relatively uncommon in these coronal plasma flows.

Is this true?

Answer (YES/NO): YES